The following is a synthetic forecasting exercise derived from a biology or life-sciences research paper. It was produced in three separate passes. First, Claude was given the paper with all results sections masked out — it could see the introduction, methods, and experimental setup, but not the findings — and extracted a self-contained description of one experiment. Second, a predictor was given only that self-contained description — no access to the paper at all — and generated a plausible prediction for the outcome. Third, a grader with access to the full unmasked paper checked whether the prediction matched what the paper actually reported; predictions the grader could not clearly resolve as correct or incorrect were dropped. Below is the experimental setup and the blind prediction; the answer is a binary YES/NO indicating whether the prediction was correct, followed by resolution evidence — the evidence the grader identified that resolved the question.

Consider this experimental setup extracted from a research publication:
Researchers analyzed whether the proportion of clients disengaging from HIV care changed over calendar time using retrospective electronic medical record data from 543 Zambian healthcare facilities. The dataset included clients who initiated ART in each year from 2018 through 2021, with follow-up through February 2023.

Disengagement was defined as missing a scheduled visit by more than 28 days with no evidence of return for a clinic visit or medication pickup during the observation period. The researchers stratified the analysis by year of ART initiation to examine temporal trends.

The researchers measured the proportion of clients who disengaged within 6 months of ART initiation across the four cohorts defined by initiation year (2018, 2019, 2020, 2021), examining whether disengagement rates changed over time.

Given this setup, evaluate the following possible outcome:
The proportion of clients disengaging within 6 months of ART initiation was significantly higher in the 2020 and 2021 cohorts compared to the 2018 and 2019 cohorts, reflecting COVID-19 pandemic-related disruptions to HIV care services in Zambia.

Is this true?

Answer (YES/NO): NO